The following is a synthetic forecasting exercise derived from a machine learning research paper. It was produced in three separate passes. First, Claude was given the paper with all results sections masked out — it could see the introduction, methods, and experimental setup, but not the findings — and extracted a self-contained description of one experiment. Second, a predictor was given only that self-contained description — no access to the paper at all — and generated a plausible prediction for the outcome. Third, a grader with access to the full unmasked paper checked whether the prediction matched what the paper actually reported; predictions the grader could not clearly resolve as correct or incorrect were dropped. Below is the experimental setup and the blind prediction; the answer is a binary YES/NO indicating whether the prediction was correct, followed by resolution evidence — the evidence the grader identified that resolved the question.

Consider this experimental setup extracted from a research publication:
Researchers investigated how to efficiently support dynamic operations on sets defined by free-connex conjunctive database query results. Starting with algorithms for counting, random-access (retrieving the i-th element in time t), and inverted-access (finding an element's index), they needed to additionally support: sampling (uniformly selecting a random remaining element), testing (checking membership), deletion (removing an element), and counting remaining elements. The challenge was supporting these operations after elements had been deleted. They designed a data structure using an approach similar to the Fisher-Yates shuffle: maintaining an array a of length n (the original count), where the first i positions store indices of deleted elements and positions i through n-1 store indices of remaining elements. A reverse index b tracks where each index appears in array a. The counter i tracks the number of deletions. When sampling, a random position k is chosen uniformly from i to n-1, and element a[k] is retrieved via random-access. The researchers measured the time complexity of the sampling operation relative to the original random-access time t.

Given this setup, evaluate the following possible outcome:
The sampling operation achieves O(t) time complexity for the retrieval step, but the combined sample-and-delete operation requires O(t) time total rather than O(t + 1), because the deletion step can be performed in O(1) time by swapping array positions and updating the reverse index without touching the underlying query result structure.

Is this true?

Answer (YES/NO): NO